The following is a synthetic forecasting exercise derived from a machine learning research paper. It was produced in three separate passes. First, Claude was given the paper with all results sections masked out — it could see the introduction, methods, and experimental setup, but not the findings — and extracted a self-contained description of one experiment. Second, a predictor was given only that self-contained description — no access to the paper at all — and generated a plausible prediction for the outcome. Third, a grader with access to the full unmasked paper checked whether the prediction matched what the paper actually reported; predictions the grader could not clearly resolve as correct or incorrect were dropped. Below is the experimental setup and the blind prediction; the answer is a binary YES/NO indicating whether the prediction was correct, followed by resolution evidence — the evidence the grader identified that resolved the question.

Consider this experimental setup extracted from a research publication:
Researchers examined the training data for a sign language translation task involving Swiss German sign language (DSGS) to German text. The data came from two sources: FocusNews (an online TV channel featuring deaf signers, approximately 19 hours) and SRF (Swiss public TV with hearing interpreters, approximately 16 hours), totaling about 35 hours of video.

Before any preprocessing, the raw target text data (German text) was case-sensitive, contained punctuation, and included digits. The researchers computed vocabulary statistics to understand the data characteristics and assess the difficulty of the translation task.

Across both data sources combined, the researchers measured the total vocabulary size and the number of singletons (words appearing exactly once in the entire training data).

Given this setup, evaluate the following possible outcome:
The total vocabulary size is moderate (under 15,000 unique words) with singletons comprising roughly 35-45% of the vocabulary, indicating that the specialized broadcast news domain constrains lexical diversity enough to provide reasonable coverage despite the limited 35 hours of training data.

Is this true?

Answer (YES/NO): NO